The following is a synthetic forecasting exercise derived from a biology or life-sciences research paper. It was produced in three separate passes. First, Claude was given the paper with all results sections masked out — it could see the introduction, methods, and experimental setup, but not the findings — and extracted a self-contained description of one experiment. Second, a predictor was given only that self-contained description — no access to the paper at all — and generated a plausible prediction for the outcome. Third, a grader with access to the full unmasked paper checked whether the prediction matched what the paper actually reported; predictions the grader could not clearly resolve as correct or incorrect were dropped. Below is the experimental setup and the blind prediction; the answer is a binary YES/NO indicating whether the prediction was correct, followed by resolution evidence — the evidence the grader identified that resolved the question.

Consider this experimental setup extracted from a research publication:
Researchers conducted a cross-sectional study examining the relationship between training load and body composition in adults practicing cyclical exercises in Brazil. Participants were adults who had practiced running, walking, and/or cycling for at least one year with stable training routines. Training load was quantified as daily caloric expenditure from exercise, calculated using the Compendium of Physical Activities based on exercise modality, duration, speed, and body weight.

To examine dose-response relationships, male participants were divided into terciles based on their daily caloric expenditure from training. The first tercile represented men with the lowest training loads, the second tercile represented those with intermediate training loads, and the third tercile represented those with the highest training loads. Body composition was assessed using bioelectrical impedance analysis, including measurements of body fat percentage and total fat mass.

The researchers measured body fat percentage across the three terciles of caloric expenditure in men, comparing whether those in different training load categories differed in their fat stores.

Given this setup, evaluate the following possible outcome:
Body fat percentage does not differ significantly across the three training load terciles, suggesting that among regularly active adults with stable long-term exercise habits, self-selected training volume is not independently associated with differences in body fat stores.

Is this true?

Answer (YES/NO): NO